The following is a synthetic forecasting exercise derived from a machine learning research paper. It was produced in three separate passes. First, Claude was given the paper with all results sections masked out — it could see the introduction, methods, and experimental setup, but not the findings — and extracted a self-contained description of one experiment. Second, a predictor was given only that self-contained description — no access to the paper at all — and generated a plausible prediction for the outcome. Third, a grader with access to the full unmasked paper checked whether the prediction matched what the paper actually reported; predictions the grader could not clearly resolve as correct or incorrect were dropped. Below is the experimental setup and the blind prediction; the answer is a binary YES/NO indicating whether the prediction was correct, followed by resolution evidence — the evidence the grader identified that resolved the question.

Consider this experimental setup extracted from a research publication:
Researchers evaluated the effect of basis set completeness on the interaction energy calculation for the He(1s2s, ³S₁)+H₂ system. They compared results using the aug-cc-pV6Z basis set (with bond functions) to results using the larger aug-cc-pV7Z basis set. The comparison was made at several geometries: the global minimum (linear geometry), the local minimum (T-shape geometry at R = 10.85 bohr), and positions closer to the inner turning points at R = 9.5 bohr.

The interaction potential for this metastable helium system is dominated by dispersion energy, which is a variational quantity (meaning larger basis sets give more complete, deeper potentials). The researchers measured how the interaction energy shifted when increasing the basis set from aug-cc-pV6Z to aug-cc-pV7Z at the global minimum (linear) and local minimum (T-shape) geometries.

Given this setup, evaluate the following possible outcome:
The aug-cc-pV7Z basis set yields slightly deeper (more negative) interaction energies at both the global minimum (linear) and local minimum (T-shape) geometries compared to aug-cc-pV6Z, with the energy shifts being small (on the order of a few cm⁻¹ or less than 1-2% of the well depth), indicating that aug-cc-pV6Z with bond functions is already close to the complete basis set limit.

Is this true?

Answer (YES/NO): NO